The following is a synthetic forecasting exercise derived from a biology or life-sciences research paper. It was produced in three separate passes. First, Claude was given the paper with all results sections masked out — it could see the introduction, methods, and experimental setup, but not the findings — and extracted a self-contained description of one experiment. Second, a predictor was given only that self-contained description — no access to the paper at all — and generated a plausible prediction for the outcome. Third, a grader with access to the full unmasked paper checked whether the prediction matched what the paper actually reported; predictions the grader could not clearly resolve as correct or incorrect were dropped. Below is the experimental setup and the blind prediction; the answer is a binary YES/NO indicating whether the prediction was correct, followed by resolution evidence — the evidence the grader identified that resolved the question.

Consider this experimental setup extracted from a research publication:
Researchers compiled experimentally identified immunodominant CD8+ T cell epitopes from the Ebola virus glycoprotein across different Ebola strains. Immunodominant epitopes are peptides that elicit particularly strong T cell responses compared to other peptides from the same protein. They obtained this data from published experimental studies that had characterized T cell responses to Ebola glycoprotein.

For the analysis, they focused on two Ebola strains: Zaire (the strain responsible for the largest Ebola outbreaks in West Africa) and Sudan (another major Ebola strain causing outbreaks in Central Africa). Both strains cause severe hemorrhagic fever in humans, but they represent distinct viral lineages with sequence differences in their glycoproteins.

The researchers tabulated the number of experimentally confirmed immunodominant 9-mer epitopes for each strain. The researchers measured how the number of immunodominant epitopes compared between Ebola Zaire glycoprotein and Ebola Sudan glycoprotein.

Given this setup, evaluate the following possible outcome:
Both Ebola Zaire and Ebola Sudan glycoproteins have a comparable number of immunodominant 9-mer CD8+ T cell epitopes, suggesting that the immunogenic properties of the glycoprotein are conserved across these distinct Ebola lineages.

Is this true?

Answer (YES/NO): NO